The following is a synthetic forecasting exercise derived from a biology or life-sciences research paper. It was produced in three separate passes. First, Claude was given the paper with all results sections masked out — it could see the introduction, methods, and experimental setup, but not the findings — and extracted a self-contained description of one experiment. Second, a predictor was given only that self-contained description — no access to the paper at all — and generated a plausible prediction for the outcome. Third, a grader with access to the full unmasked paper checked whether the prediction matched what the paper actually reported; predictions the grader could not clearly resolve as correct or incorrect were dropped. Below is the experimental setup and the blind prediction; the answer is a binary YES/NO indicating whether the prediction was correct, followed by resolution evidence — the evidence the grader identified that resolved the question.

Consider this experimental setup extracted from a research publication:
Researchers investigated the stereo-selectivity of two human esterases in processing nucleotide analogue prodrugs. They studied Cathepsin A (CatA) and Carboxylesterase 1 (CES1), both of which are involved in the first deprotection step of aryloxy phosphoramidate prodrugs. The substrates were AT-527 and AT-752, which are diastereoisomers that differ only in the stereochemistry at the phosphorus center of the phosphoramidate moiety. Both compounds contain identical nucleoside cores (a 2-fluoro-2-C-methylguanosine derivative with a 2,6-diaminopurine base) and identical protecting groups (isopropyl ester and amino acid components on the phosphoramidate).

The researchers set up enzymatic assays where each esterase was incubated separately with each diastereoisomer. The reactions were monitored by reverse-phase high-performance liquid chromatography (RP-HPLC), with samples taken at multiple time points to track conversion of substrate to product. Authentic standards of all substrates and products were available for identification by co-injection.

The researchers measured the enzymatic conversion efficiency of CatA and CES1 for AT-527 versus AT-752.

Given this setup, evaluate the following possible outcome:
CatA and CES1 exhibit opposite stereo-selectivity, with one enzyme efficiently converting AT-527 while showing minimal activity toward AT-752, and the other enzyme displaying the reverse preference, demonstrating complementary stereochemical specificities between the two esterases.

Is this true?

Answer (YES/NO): YES